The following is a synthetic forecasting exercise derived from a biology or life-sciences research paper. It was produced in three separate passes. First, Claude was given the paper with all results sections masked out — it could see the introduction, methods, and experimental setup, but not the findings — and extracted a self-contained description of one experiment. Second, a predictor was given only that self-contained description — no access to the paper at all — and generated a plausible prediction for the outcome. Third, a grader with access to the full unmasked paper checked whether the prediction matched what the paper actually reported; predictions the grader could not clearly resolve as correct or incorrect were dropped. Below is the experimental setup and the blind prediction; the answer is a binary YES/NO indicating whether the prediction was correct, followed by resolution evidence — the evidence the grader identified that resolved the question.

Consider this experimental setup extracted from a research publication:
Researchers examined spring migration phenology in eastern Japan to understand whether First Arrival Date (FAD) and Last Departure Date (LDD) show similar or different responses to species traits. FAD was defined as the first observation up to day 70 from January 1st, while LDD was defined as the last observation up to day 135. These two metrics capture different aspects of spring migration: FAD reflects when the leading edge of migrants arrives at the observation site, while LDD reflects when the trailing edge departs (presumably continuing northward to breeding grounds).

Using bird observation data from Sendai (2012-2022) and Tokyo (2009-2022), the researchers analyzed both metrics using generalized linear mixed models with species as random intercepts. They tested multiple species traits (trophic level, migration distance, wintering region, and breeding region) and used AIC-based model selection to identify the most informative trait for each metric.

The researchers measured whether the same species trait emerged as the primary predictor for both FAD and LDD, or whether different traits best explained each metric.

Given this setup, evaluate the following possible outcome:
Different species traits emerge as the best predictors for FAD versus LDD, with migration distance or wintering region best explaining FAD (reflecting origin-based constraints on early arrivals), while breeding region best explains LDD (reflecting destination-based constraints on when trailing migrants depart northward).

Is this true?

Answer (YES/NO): NO